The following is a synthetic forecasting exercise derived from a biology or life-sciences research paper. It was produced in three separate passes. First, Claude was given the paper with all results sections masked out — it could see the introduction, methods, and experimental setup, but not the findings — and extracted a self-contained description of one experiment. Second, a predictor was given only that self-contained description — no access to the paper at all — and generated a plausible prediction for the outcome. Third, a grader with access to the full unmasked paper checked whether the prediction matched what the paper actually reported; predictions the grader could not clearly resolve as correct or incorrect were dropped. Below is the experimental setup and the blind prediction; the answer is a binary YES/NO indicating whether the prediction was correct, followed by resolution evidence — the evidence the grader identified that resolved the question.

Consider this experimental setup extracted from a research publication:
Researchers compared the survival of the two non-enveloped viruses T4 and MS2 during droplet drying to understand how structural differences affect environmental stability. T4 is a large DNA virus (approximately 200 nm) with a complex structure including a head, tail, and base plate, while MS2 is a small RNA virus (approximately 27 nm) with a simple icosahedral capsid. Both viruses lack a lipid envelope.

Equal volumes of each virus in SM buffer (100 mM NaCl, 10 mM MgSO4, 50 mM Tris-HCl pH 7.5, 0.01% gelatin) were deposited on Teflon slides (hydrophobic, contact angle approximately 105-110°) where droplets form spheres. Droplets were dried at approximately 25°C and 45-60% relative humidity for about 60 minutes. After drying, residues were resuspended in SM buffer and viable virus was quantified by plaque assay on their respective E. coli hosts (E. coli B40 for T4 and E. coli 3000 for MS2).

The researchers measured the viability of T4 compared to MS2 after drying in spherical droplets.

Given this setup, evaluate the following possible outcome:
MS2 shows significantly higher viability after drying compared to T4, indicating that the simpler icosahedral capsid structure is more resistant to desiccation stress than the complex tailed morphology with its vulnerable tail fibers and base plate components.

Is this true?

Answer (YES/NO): YES